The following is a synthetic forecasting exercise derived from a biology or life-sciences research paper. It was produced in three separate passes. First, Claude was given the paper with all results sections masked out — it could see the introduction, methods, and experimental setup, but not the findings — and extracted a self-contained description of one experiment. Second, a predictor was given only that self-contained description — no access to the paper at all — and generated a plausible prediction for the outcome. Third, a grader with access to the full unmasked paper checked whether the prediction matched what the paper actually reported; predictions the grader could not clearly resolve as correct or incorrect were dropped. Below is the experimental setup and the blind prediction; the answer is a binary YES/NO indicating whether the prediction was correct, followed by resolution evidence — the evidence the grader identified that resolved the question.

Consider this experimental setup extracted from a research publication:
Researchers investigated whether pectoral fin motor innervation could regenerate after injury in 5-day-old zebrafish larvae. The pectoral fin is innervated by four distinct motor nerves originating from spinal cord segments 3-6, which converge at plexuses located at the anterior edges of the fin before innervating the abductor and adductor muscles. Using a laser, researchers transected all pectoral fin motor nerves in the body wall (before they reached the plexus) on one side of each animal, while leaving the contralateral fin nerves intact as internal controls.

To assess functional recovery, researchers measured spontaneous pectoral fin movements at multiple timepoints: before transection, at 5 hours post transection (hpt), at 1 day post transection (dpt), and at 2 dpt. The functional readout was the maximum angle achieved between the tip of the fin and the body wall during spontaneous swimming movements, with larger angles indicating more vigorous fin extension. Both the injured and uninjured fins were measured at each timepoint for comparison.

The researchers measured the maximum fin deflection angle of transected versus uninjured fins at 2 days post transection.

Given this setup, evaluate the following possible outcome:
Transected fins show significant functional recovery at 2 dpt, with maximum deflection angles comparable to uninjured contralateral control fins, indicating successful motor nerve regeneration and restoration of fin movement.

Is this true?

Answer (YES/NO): YES